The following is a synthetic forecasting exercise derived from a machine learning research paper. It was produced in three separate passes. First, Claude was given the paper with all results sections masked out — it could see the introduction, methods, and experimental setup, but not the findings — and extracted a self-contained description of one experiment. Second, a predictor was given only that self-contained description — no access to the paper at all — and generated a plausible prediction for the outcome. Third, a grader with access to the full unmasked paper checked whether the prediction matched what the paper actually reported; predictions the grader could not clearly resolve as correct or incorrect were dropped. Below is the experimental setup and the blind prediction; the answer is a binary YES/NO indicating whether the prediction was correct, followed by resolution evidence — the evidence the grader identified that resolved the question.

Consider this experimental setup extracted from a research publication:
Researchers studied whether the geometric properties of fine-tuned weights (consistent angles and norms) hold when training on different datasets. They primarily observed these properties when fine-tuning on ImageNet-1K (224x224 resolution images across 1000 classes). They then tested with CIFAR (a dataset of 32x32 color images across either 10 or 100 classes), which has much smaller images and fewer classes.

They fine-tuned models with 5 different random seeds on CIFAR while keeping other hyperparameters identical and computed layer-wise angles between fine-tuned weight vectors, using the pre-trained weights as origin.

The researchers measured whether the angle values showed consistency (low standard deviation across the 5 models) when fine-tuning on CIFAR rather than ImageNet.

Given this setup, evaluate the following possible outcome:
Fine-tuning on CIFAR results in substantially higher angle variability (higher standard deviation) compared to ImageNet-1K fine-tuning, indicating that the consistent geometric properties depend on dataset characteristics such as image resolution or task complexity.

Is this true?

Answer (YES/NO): NO